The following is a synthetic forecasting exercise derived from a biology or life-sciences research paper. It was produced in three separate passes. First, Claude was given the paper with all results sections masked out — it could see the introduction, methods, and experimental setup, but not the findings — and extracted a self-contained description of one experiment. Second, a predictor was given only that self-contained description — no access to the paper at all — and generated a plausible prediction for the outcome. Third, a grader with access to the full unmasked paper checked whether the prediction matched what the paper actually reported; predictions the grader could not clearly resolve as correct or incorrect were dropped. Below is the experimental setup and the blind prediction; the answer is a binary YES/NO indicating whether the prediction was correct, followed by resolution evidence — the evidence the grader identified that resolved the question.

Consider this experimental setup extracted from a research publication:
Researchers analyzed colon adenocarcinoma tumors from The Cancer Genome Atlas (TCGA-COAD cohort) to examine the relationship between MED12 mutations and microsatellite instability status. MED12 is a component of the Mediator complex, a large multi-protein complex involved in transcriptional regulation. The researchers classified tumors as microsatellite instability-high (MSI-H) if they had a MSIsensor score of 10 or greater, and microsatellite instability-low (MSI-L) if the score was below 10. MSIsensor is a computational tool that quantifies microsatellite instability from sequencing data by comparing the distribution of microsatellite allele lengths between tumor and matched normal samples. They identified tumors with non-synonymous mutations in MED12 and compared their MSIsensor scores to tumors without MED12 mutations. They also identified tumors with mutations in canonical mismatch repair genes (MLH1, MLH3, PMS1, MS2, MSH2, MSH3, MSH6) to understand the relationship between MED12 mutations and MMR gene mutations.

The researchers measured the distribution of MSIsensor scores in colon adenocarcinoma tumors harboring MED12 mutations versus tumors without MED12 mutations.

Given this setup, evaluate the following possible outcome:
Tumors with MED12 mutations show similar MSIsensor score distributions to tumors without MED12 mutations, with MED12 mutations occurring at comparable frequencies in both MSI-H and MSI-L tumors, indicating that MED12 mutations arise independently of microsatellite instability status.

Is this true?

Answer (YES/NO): NO